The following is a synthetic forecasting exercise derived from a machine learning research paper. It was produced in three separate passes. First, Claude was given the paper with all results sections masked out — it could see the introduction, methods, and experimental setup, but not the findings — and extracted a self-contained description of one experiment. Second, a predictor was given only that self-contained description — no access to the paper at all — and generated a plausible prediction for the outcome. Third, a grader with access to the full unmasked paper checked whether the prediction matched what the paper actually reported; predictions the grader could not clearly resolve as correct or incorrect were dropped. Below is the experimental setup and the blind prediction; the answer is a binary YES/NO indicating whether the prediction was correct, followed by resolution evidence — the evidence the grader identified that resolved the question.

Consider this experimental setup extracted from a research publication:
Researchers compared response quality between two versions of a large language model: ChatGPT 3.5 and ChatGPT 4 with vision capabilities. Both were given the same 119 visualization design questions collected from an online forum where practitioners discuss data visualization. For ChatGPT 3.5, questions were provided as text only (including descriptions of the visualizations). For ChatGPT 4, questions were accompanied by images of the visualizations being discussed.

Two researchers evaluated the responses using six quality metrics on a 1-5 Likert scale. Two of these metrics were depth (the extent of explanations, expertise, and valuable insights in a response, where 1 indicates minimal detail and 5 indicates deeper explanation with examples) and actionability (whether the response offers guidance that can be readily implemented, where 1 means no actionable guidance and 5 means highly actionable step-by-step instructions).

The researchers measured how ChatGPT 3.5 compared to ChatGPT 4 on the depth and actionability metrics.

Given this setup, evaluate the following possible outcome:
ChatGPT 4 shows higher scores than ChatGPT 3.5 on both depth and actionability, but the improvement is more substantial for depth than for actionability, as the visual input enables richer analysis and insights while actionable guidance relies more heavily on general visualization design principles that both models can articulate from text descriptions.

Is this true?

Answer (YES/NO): YES